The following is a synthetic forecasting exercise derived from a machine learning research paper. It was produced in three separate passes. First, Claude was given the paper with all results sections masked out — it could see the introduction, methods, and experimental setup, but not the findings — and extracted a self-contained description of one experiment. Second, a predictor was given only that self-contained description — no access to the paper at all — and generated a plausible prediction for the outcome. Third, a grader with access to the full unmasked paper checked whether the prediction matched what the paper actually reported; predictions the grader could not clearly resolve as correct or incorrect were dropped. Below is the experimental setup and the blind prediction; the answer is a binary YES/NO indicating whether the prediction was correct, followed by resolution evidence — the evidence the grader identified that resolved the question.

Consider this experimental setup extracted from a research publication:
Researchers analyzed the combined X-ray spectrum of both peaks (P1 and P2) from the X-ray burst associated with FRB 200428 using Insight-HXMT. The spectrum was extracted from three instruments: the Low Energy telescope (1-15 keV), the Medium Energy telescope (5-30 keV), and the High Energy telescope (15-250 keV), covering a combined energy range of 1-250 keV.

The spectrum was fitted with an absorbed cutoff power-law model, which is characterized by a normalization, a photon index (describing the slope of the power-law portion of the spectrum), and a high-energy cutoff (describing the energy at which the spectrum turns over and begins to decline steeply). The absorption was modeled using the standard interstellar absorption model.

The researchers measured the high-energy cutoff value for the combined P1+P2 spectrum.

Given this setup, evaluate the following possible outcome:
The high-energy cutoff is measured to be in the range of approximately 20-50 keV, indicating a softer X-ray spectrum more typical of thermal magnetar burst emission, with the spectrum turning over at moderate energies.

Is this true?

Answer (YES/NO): NO